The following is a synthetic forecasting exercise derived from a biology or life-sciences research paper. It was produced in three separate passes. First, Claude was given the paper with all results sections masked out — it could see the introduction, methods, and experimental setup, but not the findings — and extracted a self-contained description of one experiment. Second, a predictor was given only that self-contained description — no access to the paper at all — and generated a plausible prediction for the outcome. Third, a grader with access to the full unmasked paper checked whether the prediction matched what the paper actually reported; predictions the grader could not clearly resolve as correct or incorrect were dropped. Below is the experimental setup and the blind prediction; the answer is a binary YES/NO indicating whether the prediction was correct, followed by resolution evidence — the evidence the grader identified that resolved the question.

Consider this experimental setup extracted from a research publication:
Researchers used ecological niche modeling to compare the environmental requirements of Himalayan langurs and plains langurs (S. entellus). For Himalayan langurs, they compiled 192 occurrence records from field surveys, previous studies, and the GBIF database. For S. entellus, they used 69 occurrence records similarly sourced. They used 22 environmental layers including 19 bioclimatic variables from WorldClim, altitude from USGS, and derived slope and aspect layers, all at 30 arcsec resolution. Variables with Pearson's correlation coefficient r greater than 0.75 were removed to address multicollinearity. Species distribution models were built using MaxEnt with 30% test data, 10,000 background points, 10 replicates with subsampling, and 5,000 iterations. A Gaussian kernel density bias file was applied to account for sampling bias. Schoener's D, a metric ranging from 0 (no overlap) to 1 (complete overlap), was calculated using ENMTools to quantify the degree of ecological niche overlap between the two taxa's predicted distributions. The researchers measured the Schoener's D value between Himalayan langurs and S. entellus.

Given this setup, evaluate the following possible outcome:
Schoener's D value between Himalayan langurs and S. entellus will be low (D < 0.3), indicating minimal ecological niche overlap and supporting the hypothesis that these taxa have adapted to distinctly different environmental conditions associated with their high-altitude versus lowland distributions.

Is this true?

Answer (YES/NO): YES